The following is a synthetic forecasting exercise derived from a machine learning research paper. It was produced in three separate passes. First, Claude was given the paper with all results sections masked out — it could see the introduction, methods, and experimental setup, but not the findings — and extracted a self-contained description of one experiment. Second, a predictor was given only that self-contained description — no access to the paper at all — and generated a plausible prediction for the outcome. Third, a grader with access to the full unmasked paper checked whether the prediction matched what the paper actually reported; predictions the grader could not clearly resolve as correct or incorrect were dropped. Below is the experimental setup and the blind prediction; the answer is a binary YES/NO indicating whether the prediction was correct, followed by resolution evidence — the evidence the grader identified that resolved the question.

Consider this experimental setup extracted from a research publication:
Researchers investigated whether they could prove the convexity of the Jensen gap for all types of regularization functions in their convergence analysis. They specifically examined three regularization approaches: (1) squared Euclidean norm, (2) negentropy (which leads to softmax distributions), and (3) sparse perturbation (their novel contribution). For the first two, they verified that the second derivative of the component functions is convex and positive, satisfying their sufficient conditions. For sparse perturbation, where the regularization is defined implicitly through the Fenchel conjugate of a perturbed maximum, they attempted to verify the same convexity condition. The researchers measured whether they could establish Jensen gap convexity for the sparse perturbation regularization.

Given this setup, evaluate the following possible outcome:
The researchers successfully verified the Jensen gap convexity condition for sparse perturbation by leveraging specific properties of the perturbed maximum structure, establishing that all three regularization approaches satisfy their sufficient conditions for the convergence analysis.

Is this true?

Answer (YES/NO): NO